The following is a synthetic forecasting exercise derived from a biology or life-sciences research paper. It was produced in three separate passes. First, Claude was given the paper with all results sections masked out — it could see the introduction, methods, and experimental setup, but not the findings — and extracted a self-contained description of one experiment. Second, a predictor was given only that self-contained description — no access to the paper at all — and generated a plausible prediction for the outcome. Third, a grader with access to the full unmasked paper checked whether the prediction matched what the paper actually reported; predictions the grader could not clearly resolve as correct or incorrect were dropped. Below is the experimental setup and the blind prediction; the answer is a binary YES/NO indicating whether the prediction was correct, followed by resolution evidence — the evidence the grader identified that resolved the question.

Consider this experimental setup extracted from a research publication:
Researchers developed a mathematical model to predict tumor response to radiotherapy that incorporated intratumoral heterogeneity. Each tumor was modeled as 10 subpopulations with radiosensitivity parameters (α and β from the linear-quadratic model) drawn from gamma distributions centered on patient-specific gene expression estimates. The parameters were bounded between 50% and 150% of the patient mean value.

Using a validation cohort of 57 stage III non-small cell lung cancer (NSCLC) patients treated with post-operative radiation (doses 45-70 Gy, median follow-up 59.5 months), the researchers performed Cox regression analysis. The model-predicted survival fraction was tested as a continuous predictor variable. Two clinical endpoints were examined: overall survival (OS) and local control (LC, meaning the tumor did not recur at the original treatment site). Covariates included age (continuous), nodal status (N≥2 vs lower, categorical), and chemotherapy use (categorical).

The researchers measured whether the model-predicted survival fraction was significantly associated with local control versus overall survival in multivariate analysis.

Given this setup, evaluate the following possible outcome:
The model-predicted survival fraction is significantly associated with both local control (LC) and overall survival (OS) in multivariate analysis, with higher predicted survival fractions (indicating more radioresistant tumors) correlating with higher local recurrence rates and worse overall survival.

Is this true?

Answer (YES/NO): YES